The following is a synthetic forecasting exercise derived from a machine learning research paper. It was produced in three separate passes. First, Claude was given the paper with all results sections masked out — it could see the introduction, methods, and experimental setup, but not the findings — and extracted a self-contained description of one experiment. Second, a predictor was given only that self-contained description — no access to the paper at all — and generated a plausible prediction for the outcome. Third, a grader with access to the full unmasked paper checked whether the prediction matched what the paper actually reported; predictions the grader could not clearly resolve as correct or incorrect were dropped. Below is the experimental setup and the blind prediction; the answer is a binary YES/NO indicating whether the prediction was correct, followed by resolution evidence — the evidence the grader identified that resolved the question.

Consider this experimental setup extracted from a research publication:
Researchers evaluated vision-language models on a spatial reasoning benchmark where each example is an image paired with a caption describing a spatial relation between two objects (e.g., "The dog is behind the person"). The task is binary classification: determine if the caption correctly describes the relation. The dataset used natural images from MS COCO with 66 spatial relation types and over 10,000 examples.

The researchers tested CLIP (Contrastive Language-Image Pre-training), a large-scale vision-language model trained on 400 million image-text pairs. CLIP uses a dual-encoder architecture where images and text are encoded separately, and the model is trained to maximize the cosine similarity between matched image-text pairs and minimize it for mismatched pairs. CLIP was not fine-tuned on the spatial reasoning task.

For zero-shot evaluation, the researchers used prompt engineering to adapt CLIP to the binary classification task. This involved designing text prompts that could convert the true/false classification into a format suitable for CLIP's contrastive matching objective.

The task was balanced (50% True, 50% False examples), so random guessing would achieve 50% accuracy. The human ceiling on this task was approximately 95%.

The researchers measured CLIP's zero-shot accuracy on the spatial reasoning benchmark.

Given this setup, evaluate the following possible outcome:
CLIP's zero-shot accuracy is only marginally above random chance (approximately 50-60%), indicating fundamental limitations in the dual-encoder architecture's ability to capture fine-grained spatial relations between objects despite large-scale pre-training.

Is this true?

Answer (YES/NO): YES